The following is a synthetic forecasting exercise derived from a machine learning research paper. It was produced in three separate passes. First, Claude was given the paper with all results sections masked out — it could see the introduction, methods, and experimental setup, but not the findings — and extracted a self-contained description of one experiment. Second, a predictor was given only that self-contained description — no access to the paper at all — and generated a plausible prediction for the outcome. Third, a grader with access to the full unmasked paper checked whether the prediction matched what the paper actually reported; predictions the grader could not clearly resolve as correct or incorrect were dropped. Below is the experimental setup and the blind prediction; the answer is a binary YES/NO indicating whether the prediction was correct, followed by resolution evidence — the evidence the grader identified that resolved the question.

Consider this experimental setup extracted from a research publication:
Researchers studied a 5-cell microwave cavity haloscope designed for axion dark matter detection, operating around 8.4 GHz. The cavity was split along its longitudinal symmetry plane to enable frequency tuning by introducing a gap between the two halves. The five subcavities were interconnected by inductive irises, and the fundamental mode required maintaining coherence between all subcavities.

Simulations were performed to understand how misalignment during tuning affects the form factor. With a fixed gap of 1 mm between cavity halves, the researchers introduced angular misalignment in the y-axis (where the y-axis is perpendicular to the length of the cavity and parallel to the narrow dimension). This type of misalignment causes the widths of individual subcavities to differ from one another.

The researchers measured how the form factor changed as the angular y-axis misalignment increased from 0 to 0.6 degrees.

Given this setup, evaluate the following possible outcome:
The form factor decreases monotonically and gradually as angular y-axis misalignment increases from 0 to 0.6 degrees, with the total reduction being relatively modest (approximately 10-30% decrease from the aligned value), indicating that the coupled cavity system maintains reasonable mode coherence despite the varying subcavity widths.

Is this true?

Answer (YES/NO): NO